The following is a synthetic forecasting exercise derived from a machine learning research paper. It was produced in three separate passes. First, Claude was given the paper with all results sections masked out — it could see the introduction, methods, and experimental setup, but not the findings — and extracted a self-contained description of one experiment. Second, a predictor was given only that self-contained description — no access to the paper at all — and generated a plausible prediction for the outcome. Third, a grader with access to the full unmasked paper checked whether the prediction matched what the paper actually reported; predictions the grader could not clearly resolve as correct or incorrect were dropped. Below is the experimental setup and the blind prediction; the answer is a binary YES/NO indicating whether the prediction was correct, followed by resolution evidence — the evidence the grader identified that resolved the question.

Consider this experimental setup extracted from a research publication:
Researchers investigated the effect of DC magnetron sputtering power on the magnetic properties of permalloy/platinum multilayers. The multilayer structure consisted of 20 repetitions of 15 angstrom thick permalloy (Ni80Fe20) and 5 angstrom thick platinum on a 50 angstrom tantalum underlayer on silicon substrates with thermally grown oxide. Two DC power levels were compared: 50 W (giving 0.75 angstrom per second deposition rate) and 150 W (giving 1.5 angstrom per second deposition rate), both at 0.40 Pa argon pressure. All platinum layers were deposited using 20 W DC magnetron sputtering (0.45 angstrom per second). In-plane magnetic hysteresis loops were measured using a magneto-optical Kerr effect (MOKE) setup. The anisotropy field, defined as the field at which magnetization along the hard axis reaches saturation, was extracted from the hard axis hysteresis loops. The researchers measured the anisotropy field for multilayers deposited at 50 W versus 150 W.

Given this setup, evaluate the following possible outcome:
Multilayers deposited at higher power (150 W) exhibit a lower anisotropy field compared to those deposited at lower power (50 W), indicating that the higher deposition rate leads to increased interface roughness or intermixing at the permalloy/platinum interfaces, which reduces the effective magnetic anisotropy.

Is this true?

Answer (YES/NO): NO